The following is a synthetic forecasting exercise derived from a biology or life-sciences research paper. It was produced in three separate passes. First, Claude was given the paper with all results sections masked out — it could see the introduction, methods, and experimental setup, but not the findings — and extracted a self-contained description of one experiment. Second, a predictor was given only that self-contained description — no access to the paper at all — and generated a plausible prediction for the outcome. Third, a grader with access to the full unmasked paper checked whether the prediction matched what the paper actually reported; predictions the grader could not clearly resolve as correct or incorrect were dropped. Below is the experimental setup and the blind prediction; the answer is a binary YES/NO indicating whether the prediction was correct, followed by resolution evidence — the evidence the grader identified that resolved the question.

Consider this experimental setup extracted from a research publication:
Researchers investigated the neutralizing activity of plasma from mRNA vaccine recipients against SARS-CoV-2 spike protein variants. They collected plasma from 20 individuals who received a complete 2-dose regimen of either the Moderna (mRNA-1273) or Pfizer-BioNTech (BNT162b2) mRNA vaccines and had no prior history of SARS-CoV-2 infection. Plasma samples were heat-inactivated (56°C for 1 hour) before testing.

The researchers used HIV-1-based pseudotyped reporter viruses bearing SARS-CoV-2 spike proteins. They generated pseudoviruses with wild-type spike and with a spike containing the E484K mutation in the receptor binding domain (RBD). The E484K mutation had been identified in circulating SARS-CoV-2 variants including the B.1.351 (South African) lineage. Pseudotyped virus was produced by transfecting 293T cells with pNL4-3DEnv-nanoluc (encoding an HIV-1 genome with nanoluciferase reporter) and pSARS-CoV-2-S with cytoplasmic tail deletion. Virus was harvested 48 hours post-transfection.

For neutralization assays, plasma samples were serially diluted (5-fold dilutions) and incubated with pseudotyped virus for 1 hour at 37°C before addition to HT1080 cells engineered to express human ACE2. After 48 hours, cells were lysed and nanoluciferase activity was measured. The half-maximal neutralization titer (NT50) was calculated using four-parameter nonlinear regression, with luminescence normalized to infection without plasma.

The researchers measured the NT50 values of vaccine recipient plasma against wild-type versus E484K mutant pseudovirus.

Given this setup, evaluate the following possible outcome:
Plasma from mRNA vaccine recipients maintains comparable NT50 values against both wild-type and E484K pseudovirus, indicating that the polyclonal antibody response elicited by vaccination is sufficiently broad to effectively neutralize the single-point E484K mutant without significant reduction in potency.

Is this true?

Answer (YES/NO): NO